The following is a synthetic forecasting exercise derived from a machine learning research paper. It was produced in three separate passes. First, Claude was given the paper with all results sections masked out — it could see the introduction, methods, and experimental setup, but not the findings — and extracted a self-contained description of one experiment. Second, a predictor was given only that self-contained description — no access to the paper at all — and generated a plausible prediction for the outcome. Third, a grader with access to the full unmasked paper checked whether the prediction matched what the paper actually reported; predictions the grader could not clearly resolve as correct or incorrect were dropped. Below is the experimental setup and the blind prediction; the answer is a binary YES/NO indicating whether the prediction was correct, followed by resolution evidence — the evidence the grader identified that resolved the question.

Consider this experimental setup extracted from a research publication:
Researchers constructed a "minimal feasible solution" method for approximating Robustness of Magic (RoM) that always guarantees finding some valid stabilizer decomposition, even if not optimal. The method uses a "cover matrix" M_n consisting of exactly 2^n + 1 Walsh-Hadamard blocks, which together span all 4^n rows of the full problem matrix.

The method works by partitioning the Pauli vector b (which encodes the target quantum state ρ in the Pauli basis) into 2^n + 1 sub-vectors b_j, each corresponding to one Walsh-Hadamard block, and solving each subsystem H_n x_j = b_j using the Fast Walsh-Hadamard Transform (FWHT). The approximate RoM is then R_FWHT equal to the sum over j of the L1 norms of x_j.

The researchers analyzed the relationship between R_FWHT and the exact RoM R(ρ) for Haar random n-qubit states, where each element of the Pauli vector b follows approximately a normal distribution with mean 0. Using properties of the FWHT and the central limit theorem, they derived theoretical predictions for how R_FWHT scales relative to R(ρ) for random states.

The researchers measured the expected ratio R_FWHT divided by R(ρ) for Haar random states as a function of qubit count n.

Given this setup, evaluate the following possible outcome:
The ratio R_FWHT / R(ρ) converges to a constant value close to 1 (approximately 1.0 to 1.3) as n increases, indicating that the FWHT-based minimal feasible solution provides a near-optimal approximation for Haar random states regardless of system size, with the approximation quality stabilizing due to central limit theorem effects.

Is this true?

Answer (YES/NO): NO